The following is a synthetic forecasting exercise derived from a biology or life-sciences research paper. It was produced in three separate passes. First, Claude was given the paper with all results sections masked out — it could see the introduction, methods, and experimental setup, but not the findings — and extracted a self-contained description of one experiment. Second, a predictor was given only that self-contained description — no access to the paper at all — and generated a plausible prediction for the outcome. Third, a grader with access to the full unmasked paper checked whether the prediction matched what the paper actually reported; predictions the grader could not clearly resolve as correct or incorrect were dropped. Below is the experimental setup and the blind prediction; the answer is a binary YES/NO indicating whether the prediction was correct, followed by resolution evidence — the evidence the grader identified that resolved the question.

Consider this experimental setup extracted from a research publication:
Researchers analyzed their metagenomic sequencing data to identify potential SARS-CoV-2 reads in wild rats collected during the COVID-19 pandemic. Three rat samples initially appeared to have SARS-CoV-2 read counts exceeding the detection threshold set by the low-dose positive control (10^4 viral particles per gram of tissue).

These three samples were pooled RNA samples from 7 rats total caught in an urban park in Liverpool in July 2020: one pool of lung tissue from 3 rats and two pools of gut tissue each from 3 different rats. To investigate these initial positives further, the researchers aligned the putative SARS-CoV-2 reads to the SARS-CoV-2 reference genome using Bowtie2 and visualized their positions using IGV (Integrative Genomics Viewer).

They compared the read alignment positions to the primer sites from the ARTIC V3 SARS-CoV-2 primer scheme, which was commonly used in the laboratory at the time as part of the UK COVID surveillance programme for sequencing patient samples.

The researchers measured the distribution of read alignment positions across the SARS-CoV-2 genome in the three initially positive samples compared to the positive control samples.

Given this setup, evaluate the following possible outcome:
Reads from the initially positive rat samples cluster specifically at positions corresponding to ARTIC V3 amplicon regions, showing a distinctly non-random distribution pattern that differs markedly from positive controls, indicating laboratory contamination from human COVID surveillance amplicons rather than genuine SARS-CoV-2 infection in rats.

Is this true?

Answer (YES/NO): YES